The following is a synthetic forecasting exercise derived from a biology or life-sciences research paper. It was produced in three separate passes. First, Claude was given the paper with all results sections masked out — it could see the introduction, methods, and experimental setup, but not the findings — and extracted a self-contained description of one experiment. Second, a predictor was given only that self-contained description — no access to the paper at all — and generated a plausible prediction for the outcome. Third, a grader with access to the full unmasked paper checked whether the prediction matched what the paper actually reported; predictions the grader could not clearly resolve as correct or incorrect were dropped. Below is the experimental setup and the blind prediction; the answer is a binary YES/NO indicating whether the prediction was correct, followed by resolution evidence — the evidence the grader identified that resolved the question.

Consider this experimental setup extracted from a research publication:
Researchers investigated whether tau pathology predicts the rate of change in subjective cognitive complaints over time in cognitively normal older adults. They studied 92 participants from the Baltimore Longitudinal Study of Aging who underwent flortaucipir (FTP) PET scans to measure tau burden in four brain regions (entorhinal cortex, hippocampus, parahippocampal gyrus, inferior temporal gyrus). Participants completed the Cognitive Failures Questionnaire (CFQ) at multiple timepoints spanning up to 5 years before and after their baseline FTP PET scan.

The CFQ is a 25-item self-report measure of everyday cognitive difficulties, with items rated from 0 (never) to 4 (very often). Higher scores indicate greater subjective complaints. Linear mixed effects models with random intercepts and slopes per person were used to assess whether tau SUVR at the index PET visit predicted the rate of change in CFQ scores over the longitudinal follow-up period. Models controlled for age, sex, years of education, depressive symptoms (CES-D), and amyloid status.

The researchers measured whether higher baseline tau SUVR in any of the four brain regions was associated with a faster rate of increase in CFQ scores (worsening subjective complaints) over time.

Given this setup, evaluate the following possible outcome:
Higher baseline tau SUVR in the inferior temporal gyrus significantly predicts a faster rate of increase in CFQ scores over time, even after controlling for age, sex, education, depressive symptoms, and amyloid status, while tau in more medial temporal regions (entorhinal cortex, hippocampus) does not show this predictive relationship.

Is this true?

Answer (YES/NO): NO